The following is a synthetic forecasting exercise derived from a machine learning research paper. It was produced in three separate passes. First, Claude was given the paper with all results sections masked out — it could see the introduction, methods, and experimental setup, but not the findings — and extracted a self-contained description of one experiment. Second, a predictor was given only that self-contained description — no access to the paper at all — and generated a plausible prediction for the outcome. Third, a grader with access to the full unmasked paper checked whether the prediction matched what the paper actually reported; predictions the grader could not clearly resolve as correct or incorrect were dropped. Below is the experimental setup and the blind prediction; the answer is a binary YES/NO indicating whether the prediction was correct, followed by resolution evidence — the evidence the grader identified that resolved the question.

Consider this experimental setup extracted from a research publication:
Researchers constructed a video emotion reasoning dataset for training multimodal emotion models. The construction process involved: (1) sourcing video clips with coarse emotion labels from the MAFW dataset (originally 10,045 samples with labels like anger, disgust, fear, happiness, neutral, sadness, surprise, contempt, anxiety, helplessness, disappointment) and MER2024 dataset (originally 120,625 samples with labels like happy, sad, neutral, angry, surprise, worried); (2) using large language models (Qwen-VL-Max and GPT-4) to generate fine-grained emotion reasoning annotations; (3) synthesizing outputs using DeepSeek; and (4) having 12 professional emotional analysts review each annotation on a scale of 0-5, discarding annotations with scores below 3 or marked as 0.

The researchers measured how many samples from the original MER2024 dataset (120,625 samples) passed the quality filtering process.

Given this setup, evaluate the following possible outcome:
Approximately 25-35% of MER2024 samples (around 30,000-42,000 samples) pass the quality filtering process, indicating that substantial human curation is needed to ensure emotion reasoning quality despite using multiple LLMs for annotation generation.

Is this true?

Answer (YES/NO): YES